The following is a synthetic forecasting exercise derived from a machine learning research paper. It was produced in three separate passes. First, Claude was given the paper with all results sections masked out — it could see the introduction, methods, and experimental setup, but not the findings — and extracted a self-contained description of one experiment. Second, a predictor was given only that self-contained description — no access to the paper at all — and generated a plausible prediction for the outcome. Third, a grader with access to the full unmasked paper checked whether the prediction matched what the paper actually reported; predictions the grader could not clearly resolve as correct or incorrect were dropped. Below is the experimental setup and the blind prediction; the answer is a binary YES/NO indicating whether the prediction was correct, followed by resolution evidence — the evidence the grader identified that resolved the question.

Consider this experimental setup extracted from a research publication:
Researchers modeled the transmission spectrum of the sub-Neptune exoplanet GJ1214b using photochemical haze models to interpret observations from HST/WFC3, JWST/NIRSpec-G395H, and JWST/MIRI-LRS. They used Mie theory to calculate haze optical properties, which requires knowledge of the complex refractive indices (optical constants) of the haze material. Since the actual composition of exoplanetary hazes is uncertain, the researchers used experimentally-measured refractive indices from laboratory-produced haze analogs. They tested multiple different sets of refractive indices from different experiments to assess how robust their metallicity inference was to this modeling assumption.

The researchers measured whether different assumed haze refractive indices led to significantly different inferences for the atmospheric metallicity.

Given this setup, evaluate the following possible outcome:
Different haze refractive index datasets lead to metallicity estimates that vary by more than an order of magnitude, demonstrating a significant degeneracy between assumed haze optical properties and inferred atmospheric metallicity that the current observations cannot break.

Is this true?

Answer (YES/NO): NO